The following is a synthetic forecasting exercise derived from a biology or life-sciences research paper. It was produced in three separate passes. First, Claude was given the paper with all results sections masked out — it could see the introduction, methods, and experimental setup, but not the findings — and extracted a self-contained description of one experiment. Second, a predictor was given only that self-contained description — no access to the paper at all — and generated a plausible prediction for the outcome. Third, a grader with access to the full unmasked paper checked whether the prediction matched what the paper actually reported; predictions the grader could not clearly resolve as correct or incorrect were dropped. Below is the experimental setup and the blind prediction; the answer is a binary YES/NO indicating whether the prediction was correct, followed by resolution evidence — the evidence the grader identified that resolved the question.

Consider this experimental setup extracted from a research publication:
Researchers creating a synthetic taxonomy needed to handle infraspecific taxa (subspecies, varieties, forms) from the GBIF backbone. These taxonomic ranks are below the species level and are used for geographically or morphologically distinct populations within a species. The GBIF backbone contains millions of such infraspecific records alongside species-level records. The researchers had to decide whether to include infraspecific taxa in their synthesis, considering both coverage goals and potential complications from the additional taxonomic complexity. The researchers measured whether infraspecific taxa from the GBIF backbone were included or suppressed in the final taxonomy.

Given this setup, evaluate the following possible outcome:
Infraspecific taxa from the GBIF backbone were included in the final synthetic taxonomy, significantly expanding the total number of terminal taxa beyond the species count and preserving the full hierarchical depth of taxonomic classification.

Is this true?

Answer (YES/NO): NO